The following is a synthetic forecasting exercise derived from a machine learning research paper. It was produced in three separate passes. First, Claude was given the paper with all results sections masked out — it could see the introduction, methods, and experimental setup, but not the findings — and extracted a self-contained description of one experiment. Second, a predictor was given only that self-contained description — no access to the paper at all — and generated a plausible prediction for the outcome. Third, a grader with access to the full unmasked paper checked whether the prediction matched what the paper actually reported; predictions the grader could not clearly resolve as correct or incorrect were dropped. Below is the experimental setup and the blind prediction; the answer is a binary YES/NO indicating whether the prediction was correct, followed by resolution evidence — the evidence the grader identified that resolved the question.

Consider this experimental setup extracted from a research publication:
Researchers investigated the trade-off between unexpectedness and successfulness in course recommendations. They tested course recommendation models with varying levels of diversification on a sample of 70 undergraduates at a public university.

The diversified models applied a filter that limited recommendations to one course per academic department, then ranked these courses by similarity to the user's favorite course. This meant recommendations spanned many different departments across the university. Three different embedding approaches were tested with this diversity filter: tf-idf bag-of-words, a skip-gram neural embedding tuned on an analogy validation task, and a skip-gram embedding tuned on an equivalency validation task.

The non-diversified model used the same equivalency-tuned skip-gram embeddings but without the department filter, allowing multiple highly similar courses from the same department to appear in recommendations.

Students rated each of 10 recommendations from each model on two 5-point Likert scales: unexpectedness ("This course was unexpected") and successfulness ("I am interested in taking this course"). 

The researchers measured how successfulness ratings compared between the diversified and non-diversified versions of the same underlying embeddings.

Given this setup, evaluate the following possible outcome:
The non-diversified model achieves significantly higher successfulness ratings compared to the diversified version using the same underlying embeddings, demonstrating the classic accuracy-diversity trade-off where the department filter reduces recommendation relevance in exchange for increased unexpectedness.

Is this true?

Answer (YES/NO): YES